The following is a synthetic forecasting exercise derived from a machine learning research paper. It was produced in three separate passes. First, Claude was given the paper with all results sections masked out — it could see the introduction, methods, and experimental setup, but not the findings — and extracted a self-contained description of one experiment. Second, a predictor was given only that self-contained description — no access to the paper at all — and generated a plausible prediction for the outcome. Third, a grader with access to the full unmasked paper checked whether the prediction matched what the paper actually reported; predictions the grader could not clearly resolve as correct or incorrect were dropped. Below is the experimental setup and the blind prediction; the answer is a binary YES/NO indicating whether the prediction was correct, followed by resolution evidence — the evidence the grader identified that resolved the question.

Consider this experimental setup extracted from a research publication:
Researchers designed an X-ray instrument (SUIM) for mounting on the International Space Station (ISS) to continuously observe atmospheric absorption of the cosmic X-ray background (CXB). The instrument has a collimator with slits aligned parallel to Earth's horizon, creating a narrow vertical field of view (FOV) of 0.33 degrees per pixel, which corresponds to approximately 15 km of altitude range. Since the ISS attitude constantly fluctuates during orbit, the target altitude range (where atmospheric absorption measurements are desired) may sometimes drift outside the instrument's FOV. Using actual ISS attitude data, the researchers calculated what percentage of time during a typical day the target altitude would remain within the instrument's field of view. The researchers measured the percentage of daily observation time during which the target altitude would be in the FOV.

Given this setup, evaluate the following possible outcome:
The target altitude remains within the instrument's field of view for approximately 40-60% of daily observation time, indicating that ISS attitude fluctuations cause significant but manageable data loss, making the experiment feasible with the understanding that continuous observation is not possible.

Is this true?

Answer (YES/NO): NO